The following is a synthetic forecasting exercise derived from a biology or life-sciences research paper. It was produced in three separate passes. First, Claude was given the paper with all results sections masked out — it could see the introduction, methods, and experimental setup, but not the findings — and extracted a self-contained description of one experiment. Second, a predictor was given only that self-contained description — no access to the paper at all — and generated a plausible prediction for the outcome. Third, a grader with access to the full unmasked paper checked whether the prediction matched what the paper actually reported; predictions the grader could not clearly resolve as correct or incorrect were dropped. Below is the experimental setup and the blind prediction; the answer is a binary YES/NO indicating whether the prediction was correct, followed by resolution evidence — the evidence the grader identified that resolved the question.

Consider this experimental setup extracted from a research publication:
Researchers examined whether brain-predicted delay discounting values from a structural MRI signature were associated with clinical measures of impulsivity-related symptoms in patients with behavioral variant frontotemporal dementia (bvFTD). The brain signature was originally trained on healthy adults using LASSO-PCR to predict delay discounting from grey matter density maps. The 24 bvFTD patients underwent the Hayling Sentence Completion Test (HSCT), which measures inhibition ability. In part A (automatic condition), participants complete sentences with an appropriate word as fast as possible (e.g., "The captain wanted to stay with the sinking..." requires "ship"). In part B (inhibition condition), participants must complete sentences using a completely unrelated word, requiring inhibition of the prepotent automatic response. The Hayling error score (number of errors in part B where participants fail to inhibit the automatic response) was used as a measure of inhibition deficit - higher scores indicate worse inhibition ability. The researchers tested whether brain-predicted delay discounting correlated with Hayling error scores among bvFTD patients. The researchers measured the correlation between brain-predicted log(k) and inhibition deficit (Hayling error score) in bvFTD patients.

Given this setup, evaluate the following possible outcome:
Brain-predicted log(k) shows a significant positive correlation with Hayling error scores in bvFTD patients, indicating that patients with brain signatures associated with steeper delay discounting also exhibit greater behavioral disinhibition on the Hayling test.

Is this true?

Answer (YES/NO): YES